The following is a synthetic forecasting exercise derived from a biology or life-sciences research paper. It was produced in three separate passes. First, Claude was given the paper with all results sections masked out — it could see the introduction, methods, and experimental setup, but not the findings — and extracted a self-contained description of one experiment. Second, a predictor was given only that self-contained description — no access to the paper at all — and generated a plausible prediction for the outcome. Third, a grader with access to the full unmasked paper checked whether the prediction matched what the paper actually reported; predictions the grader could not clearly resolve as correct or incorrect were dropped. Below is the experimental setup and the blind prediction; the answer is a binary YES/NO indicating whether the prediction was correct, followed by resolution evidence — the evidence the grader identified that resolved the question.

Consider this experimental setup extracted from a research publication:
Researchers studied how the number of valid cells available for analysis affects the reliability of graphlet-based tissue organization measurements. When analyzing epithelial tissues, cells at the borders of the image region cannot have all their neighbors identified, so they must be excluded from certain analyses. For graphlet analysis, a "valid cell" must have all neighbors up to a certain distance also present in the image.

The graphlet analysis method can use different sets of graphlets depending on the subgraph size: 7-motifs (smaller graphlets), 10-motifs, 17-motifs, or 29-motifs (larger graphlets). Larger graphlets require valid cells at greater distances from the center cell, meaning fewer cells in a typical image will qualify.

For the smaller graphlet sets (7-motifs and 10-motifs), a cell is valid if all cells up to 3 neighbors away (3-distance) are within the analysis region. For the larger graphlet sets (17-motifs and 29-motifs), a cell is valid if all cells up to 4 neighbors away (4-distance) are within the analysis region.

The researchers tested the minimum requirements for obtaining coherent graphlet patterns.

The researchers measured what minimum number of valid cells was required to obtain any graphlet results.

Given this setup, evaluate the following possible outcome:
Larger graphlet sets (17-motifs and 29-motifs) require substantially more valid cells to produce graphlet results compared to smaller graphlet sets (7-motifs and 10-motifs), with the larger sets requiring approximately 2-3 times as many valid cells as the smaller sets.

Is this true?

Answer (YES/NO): NO